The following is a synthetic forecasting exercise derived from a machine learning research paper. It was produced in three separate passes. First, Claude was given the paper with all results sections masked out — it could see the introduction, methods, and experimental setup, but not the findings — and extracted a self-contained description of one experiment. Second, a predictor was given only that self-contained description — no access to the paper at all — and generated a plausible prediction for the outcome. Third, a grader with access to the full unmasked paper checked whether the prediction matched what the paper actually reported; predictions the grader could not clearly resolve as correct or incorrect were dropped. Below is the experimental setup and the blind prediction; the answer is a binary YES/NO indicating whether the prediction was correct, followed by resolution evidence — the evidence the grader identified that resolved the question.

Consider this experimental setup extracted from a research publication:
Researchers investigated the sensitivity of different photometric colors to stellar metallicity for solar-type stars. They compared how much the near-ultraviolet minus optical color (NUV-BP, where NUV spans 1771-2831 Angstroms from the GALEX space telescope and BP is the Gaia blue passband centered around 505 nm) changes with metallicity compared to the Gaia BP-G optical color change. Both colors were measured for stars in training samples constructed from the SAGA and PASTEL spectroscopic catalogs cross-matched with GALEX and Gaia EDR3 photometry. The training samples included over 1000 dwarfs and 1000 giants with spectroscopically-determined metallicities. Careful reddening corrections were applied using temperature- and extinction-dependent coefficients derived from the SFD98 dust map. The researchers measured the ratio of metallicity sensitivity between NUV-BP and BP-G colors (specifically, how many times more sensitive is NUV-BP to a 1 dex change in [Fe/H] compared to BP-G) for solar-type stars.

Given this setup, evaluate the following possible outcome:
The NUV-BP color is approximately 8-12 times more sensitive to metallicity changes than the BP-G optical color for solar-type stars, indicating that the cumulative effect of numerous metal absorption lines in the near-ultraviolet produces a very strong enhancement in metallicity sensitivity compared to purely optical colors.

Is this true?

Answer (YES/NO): NO